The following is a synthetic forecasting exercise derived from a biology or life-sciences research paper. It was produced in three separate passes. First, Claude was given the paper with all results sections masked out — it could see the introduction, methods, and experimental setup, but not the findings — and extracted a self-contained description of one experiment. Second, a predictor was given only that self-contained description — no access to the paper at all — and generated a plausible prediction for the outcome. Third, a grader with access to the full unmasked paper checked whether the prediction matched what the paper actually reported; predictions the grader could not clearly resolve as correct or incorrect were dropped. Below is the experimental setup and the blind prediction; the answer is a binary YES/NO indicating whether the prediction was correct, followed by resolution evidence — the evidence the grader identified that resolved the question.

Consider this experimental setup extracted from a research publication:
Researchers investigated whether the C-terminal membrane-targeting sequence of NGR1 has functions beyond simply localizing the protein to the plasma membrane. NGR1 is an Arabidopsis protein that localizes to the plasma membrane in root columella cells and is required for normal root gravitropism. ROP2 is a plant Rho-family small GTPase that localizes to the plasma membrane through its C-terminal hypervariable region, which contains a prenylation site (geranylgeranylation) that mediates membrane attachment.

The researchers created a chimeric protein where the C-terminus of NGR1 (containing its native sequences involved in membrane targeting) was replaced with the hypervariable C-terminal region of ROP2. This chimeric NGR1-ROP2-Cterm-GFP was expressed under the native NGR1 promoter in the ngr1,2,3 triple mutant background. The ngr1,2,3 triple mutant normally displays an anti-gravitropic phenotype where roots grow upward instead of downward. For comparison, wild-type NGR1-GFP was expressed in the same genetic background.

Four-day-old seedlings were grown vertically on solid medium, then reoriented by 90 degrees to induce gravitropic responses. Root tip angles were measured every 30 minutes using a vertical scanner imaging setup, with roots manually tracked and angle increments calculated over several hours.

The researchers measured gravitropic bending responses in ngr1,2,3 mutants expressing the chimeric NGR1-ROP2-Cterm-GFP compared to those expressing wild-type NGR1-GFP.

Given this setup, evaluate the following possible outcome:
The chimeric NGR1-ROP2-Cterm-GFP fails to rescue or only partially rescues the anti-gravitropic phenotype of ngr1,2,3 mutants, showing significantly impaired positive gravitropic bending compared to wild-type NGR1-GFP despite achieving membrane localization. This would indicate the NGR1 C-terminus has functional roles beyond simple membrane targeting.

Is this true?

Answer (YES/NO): NO